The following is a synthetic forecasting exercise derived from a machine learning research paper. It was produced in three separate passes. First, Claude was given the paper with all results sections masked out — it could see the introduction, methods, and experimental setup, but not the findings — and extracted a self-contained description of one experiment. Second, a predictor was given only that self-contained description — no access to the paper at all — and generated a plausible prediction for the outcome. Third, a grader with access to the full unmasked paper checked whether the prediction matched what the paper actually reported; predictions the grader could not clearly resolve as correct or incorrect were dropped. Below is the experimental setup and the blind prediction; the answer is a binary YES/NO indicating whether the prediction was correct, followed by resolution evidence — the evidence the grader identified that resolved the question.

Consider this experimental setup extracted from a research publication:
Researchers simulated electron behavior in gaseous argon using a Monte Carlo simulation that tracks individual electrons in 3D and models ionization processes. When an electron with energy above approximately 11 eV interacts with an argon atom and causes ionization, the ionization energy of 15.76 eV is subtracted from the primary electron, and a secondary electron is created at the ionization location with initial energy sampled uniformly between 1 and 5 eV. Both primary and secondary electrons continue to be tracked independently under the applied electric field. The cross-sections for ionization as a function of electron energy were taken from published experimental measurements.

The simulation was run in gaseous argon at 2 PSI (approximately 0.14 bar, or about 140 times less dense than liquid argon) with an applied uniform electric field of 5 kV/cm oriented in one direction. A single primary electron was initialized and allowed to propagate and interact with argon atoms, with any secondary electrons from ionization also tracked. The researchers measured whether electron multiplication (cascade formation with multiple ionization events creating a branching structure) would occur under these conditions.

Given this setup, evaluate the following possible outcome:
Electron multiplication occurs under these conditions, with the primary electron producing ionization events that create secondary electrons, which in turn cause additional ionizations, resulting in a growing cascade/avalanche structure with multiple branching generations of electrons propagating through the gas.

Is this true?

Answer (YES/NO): YES